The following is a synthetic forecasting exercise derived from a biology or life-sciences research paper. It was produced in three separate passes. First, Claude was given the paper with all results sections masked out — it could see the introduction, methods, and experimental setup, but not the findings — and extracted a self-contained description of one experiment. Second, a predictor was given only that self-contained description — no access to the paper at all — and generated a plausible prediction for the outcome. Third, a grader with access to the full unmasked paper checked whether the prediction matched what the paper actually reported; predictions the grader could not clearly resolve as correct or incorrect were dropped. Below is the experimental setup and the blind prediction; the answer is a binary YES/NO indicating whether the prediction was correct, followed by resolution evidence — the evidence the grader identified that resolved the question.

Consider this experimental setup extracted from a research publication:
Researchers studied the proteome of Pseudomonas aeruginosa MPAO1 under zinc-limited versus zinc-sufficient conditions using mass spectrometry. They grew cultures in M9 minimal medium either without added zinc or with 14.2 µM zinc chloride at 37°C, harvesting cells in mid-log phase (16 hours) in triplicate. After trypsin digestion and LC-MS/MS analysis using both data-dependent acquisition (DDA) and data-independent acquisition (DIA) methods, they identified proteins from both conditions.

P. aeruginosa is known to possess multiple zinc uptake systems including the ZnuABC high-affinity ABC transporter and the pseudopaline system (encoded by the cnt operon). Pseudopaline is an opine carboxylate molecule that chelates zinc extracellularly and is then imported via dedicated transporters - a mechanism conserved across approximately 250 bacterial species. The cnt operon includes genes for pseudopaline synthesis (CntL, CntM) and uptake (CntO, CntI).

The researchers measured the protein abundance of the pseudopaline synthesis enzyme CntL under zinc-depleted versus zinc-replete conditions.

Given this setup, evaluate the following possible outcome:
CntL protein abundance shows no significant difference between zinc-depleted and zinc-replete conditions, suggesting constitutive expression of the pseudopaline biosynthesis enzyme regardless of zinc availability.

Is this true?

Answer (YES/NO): NO